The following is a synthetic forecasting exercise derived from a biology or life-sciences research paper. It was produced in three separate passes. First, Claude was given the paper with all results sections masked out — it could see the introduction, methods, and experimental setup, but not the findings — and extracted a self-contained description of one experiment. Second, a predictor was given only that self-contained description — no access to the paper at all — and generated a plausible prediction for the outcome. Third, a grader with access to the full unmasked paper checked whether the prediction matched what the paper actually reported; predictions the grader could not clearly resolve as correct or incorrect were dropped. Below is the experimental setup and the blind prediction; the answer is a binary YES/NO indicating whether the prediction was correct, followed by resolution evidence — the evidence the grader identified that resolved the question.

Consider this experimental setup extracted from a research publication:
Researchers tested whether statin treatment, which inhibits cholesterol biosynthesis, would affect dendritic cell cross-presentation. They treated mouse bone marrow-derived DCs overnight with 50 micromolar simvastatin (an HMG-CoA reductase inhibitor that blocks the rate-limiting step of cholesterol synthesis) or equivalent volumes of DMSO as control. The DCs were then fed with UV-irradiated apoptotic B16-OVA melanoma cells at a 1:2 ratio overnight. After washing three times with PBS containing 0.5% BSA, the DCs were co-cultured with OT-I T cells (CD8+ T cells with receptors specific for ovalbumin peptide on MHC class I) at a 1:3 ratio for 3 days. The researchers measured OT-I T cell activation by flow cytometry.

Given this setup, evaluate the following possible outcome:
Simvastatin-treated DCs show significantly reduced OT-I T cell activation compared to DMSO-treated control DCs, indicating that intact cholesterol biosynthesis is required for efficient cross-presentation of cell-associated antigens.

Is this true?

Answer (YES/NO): YES